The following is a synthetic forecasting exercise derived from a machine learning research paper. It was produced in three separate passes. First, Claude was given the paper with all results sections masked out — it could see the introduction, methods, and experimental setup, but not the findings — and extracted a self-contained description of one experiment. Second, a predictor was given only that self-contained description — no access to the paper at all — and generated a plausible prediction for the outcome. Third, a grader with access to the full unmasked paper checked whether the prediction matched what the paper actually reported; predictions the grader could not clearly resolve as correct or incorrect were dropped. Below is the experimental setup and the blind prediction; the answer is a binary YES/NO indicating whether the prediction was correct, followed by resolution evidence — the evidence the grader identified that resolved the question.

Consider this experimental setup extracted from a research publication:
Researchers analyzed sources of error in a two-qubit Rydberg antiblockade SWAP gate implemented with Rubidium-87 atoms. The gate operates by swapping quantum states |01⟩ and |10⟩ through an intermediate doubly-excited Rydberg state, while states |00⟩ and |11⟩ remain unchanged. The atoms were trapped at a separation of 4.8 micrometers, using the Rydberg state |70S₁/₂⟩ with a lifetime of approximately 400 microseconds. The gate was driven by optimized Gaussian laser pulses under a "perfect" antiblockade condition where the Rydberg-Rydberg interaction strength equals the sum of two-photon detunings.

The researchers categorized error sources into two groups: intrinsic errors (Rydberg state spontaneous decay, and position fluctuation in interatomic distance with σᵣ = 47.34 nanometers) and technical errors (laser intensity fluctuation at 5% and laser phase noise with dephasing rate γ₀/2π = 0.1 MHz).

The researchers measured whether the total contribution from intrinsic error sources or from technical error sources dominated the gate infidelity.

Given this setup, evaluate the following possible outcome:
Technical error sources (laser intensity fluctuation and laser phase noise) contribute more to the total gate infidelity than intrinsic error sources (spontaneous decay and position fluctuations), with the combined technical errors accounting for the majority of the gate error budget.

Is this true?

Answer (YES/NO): NO